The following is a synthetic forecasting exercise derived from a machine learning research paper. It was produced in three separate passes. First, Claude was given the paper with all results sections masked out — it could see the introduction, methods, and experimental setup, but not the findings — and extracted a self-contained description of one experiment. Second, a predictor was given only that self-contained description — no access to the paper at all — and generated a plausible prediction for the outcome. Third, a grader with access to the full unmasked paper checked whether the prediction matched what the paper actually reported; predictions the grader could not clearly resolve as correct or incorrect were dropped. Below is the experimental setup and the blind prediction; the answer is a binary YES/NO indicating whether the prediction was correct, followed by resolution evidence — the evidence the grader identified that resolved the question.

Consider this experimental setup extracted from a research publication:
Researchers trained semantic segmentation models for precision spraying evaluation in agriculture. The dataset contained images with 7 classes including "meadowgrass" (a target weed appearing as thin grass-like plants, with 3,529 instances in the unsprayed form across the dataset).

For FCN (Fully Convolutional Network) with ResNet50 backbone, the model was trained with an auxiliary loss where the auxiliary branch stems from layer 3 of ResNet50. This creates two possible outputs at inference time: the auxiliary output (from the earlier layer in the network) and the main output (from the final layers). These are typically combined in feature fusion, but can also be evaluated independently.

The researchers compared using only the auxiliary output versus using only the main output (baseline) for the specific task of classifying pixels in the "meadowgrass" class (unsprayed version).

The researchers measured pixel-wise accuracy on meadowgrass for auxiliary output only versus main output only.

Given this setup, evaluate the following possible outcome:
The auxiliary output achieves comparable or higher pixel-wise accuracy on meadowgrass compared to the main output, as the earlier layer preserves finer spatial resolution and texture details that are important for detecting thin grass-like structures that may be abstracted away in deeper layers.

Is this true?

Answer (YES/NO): YES